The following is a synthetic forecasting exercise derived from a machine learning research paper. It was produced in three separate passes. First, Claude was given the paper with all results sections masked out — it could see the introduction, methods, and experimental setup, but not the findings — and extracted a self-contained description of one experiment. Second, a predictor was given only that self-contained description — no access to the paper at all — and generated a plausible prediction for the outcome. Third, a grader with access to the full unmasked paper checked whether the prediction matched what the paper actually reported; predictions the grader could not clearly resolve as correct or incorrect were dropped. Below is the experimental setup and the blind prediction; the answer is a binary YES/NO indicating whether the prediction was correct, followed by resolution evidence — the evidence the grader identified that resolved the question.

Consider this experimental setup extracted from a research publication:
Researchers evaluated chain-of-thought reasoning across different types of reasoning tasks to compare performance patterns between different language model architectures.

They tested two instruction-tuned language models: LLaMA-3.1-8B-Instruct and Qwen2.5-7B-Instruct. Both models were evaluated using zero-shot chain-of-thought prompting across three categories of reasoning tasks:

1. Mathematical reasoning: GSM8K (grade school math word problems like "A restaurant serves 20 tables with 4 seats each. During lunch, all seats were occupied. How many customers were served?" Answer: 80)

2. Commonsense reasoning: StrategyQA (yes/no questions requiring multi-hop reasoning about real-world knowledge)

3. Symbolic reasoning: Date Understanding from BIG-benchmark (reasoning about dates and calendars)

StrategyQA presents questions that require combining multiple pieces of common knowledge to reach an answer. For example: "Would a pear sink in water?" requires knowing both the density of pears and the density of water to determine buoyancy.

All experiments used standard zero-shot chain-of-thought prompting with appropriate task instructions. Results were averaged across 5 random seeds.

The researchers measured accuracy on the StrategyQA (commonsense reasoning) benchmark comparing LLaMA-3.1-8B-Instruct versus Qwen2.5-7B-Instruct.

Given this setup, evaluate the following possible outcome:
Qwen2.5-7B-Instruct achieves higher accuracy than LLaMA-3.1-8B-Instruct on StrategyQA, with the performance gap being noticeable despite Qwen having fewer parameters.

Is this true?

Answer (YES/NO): NO